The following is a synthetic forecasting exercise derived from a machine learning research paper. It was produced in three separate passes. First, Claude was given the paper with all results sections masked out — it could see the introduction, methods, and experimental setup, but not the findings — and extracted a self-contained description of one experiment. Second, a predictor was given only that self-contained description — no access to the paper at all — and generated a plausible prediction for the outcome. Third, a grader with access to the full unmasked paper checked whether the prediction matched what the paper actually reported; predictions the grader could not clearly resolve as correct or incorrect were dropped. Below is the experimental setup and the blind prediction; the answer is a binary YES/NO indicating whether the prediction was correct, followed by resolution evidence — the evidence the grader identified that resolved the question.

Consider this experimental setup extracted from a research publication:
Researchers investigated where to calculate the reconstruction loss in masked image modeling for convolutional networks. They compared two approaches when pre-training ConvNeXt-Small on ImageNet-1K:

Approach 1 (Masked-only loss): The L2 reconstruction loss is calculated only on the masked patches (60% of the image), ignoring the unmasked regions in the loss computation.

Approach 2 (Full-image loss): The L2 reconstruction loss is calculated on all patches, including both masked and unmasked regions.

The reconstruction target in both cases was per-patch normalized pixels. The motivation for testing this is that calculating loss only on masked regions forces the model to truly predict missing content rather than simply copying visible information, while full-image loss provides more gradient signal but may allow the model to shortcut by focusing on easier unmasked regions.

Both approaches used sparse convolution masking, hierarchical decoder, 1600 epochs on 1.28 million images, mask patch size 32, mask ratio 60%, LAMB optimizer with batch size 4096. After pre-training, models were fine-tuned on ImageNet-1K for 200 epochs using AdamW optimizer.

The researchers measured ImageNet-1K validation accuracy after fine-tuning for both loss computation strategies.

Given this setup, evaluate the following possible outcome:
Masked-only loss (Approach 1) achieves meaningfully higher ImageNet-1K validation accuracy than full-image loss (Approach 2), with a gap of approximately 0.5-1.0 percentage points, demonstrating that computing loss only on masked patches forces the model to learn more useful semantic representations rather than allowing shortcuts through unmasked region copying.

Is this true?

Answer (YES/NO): YES